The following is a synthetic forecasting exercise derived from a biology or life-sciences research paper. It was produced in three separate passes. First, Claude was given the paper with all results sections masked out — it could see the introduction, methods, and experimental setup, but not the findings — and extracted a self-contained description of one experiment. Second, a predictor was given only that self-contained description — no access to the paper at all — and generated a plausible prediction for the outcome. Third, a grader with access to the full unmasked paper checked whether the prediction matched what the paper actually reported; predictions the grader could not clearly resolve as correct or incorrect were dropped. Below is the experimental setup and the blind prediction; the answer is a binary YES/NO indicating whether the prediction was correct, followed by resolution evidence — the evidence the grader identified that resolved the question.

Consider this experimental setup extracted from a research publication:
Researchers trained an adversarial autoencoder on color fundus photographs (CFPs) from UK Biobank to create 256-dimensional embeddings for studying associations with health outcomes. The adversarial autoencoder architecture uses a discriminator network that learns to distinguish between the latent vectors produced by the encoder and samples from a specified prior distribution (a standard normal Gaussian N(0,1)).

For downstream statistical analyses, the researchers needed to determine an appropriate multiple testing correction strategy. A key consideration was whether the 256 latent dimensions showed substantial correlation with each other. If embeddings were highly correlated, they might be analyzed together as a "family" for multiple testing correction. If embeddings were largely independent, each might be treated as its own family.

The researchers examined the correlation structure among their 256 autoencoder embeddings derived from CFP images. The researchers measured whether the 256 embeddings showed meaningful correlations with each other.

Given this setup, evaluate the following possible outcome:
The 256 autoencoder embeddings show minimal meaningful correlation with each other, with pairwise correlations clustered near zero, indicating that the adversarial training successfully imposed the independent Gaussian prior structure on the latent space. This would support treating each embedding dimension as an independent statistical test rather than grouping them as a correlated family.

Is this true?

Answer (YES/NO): YES